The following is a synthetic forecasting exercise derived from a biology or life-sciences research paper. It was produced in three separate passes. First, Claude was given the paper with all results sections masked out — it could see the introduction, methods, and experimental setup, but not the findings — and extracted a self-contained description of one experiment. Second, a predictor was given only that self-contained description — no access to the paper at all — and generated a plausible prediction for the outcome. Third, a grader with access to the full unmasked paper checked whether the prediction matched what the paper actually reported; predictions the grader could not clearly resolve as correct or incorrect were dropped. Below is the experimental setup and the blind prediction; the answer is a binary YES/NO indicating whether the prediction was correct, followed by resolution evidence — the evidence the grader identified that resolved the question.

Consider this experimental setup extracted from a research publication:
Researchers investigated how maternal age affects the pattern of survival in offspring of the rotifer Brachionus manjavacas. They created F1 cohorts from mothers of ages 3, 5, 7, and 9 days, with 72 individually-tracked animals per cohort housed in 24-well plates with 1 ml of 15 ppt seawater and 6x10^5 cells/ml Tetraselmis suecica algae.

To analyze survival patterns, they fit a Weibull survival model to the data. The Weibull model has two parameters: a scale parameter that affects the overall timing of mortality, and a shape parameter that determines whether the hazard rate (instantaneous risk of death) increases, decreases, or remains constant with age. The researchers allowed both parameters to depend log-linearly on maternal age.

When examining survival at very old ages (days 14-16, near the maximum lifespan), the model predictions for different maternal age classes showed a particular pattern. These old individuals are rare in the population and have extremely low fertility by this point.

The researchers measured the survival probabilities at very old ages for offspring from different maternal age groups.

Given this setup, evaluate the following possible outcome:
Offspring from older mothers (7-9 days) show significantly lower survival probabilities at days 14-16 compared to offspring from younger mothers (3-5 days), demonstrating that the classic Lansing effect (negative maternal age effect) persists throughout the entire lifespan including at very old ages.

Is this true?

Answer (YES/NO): NO